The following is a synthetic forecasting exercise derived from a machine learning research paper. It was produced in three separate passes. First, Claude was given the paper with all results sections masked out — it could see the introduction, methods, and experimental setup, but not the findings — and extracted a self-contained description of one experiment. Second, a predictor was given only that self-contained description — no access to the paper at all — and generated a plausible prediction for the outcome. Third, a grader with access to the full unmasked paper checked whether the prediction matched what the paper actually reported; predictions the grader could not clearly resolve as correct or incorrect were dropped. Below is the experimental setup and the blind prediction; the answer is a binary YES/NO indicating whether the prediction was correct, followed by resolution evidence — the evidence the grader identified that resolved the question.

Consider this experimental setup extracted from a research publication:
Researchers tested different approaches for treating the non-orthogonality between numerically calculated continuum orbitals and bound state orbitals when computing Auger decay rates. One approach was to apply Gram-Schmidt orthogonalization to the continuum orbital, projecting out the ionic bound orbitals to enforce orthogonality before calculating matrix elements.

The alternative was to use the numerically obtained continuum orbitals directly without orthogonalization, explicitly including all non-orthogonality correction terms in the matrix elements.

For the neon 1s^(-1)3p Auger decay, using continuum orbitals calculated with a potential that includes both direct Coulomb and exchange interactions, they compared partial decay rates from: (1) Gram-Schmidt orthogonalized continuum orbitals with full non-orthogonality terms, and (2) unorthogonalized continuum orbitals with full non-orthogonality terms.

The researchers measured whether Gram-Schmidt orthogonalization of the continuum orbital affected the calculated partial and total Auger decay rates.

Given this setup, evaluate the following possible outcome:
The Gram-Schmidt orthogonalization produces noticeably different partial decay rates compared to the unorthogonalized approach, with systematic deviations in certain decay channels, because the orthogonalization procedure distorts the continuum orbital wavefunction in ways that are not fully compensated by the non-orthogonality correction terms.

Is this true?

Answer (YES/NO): NO